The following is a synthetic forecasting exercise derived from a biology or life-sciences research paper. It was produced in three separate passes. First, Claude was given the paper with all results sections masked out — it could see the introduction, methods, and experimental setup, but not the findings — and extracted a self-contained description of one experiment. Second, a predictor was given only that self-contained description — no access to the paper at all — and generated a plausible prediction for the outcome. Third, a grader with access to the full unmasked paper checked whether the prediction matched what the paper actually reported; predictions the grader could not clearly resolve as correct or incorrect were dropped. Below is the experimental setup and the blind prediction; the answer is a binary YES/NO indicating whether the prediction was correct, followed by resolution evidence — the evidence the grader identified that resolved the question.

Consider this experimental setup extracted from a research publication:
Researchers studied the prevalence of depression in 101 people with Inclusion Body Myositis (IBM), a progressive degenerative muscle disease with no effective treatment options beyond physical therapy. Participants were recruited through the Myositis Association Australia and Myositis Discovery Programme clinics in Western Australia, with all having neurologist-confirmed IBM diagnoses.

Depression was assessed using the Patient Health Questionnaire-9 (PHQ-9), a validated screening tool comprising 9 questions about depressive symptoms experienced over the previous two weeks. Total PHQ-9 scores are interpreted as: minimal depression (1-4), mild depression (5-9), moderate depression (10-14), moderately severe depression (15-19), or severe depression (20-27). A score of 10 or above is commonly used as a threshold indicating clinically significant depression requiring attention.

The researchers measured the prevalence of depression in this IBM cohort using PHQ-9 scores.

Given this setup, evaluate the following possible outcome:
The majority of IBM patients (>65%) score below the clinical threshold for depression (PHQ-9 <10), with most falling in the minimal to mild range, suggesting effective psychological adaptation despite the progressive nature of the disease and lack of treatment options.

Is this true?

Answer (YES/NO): NO